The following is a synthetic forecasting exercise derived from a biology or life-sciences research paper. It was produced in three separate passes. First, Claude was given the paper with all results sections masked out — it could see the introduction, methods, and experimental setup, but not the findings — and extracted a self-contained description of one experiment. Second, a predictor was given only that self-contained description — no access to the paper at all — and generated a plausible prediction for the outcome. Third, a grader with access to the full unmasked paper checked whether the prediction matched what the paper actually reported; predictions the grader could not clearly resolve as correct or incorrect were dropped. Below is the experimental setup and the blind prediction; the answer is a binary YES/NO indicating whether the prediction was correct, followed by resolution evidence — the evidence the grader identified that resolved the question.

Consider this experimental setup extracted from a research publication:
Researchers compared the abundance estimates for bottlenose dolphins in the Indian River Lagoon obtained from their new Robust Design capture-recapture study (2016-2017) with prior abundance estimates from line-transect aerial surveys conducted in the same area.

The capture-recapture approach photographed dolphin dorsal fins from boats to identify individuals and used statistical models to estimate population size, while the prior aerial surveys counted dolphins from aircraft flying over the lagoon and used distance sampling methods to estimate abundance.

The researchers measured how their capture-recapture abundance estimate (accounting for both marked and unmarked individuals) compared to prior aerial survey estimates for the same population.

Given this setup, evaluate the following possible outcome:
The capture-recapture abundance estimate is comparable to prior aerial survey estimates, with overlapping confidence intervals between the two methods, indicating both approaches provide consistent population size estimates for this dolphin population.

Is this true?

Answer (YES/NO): YES